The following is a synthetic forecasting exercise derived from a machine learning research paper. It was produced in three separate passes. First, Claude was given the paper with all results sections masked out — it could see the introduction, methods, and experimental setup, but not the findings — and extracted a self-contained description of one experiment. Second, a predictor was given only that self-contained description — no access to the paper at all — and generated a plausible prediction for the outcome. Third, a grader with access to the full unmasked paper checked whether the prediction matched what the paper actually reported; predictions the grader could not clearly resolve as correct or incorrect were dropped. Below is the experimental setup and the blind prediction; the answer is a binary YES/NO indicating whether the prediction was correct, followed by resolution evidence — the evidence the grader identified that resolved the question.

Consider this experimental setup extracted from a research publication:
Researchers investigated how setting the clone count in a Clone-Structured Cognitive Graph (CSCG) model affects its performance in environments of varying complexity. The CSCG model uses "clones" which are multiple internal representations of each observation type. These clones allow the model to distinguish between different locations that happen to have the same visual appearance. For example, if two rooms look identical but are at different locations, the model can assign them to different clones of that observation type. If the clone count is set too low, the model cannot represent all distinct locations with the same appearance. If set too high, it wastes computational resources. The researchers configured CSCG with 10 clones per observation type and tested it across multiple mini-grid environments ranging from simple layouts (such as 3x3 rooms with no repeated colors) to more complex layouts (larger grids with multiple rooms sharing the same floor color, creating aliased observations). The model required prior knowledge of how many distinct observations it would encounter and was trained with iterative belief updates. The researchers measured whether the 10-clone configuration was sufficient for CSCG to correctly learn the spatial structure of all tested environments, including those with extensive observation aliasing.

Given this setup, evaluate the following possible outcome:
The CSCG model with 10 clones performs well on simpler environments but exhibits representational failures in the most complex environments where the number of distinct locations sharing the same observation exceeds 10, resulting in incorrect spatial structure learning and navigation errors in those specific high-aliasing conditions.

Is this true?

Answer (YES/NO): NO